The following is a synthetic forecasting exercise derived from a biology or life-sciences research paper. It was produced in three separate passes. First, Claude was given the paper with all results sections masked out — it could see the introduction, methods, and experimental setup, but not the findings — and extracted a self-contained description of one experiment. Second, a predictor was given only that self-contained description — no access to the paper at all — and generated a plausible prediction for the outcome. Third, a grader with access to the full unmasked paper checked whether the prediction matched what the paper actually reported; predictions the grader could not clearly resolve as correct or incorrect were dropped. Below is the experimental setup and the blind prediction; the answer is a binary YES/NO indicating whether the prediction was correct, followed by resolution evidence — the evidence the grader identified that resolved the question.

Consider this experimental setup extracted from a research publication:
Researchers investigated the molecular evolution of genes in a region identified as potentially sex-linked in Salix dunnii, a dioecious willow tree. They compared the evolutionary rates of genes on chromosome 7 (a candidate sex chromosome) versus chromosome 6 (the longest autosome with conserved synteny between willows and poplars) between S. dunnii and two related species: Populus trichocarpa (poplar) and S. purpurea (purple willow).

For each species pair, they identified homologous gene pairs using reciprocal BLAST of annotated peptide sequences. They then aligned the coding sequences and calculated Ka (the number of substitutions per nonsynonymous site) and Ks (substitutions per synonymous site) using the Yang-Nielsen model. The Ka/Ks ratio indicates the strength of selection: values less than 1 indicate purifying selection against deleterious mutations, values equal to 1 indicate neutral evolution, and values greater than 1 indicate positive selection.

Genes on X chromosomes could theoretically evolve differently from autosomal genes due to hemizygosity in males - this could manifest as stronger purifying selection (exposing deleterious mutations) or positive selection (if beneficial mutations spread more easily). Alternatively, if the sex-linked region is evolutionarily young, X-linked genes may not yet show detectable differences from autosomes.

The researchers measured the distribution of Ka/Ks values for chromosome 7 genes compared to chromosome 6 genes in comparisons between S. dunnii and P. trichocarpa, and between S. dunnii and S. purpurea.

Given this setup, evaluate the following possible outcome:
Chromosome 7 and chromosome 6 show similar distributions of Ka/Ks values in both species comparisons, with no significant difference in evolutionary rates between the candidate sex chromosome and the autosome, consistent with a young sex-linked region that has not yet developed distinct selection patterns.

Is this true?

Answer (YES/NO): YES